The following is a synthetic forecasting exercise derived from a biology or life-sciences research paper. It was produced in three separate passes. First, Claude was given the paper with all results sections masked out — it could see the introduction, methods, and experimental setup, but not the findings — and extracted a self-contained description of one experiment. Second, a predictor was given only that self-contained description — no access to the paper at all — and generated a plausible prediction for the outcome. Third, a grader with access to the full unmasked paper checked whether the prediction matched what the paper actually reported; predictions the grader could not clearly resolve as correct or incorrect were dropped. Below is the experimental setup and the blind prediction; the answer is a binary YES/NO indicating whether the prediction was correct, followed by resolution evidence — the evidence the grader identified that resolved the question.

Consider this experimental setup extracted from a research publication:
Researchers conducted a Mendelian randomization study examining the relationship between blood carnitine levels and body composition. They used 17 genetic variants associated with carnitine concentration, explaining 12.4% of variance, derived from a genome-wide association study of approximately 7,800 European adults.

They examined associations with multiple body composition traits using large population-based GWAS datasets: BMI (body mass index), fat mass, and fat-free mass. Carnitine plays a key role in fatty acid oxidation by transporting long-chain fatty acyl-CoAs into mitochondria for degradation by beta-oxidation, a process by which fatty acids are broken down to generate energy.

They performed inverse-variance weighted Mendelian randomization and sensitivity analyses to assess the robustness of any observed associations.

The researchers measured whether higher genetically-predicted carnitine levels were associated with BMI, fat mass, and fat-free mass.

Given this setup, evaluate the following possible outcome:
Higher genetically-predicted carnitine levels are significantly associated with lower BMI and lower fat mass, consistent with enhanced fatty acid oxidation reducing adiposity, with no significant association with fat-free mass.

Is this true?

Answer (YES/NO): NO